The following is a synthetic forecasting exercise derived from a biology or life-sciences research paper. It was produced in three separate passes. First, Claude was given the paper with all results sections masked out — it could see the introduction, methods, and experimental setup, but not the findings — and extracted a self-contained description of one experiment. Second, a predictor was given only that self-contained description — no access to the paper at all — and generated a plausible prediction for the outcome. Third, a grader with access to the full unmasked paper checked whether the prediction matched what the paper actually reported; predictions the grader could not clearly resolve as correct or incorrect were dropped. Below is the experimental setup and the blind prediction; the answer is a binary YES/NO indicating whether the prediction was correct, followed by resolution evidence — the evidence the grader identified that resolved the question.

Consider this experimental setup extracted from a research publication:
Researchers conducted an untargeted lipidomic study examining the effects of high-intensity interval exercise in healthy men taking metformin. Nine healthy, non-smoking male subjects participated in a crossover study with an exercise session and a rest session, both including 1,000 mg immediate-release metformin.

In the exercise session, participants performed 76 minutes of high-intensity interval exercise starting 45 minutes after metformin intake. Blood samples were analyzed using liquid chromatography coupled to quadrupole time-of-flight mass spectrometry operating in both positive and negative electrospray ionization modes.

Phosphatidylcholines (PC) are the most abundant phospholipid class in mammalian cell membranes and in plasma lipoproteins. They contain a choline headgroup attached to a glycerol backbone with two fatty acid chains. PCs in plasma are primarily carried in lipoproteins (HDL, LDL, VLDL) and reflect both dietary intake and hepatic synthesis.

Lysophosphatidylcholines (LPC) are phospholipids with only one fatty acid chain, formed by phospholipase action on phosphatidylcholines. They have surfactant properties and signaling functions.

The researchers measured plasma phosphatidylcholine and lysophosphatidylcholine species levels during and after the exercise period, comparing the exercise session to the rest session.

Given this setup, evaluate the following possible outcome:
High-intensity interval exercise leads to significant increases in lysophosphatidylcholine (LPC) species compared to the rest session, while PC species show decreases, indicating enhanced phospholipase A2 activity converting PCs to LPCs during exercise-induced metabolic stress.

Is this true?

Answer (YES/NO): NO